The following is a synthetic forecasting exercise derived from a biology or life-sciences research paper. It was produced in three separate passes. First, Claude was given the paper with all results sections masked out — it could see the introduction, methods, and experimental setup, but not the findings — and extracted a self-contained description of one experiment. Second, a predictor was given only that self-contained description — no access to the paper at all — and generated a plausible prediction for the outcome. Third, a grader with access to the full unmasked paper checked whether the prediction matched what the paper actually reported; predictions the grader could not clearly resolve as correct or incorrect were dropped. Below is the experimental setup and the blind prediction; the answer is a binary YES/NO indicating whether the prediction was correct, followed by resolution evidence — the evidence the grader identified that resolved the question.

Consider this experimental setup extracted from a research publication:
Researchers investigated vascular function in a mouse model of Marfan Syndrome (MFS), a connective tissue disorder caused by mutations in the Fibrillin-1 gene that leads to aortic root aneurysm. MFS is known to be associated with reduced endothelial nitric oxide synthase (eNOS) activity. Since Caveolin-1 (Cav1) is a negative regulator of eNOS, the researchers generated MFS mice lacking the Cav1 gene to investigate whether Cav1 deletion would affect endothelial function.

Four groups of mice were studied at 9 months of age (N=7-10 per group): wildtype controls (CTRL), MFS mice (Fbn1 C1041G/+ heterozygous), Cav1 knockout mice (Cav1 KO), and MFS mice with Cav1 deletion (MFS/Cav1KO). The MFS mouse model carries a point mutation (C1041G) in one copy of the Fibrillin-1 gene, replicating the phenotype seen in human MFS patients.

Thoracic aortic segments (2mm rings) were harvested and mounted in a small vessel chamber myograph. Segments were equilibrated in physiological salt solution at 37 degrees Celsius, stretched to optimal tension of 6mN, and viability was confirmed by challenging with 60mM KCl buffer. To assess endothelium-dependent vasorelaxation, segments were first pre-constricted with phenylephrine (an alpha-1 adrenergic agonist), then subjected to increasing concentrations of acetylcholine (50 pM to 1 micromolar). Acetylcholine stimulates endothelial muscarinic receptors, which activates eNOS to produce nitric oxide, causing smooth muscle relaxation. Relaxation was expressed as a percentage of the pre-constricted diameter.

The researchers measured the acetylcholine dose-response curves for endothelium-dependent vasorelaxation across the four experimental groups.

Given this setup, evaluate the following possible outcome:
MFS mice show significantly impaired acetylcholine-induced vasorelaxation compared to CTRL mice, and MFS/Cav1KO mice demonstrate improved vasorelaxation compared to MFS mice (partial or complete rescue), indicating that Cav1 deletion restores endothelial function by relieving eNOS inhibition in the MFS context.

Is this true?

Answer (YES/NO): YES